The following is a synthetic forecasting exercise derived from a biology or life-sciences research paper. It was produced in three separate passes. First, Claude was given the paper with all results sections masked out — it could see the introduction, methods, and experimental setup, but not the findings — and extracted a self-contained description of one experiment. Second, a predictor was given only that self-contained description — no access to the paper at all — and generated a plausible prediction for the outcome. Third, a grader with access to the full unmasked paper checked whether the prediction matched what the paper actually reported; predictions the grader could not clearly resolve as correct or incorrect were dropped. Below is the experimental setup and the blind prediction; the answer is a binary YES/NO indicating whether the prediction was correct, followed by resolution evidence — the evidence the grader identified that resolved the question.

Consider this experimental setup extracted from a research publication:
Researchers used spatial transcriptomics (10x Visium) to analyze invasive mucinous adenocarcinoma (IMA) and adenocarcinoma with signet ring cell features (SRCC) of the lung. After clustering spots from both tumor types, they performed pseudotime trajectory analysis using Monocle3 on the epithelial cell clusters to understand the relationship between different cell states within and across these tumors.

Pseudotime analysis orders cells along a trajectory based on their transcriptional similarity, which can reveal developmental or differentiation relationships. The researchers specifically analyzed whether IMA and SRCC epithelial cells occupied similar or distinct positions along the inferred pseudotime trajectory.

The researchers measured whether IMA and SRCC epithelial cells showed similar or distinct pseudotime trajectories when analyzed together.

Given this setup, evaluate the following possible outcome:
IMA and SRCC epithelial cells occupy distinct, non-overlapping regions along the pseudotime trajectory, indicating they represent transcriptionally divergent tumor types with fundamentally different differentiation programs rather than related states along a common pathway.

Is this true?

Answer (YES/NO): NO